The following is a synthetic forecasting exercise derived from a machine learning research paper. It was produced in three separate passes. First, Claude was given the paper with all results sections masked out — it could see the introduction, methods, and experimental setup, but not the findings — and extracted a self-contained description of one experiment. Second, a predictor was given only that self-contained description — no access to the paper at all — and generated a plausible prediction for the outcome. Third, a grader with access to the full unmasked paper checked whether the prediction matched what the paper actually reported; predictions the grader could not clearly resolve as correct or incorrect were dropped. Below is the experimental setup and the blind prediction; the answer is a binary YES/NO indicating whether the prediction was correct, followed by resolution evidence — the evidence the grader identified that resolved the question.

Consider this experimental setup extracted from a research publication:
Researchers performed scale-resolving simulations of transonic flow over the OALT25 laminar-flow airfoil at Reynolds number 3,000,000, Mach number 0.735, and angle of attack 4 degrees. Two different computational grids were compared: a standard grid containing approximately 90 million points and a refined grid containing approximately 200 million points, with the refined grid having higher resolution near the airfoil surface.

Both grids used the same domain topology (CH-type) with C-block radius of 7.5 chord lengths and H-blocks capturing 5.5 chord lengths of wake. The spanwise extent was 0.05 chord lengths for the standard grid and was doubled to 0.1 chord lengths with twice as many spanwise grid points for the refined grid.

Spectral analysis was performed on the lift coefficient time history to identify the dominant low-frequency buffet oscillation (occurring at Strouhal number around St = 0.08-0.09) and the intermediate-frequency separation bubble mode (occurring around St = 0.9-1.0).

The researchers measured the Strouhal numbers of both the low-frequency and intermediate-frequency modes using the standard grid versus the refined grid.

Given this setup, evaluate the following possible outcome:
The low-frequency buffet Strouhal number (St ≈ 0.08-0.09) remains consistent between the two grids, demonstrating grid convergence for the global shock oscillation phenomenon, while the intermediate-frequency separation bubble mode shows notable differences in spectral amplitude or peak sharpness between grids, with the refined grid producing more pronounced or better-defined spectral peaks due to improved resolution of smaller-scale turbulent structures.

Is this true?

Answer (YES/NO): NO